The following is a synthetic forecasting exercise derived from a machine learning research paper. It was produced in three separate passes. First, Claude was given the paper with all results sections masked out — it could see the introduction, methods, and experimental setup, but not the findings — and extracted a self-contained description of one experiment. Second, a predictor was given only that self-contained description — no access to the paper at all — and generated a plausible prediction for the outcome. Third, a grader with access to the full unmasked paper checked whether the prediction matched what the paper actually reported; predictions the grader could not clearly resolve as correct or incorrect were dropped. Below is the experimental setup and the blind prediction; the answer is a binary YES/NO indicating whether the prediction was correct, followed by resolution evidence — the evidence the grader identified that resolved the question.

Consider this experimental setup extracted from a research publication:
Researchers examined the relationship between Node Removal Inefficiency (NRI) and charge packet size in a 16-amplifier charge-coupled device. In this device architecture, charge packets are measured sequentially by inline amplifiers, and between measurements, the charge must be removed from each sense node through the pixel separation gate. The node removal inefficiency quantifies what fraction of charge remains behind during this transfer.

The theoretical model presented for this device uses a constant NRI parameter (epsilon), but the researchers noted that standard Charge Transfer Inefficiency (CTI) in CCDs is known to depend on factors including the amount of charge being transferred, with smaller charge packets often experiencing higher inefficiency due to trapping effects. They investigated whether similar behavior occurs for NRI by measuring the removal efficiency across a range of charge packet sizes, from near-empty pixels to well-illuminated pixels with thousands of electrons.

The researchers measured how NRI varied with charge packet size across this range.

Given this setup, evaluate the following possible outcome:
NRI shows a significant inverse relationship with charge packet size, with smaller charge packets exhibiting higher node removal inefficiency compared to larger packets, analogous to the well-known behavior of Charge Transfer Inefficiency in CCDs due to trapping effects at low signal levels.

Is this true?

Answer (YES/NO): NO